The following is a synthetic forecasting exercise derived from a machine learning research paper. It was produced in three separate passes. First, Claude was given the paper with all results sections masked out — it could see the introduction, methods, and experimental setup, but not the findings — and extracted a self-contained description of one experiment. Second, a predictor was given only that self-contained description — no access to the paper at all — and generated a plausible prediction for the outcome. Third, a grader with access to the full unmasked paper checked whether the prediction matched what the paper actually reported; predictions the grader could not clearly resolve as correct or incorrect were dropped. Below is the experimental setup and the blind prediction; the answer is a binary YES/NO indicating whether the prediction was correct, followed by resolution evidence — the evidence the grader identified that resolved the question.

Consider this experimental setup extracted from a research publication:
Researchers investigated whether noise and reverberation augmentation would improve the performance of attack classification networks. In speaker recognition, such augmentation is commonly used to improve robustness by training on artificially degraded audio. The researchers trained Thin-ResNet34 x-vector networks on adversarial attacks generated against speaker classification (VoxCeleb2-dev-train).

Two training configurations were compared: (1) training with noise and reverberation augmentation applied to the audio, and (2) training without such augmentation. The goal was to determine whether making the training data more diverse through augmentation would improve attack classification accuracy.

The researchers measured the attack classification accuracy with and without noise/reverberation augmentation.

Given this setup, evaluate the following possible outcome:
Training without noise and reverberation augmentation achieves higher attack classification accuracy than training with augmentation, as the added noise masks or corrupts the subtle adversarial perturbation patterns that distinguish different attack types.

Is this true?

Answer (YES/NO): NO